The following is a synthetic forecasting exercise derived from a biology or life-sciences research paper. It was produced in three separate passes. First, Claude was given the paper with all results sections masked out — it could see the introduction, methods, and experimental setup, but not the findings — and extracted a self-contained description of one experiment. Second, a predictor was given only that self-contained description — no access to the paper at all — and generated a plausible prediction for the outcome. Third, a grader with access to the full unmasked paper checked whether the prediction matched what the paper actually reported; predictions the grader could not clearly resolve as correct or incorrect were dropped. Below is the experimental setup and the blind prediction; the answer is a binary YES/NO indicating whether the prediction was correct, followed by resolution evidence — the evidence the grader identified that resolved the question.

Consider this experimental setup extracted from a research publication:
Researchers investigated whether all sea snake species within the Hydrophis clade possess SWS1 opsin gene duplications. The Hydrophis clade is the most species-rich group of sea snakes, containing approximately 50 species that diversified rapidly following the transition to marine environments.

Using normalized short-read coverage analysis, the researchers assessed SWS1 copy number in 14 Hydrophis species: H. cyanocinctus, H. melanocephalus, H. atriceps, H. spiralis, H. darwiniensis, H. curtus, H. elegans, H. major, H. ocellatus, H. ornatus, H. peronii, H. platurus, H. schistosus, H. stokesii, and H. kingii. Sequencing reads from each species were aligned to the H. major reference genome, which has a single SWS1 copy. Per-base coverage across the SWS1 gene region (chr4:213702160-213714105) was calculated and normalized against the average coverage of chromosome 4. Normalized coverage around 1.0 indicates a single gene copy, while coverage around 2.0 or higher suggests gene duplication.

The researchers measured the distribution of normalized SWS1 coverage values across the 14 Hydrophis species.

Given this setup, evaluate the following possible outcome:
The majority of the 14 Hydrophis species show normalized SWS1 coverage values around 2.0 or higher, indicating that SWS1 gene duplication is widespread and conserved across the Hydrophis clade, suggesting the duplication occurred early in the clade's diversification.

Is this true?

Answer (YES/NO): NO